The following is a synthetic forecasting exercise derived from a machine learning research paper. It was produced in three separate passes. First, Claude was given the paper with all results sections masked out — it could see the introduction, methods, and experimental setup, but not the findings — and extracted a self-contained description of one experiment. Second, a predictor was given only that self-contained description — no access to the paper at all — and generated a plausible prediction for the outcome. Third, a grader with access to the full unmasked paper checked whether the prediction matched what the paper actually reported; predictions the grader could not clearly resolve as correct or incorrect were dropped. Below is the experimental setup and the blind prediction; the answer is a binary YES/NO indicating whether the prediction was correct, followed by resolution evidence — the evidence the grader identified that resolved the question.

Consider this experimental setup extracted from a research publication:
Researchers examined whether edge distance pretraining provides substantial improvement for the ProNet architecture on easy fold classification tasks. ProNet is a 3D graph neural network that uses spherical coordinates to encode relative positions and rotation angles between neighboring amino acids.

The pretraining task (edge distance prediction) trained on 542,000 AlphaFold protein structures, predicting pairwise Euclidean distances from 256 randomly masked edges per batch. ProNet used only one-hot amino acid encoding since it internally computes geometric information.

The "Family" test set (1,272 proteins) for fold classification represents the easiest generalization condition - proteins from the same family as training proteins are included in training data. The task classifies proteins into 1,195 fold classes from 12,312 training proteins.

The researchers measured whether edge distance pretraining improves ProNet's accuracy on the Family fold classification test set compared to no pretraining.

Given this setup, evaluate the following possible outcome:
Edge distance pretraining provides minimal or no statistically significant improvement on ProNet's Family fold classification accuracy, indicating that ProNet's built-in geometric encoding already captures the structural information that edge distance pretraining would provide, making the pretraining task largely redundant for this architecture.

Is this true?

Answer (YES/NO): YES